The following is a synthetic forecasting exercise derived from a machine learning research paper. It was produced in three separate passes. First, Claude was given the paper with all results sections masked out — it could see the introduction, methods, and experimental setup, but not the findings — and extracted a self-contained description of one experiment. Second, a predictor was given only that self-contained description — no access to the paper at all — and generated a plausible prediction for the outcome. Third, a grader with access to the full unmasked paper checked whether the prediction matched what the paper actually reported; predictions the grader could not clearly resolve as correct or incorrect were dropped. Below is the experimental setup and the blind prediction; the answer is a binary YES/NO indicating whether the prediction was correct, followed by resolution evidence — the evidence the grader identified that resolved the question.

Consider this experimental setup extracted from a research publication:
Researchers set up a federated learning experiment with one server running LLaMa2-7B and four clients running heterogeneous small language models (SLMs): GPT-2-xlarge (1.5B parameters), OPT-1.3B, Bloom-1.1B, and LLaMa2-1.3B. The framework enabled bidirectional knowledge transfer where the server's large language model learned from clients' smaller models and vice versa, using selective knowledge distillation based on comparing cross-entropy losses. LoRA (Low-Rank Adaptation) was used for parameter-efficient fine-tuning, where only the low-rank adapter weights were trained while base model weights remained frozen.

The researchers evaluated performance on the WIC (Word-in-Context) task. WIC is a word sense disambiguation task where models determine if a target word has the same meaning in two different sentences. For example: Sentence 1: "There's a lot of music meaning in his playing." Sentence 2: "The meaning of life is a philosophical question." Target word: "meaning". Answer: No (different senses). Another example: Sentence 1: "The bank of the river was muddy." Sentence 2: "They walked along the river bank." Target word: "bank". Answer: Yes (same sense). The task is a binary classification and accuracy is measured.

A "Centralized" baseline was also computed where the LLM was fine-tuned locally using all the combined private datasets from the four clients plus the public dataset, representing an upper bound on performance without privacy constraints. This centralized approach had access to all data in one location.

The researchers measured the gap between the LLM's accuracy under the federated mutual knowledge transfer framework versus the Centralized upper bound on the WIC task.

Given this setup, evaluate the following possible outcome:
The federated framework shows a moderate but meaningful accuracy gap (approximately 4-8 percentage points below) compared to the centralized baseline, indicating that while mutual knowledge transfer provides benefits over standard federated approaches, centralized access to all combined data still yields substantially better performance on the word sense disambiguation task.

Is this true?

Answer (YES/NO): NO